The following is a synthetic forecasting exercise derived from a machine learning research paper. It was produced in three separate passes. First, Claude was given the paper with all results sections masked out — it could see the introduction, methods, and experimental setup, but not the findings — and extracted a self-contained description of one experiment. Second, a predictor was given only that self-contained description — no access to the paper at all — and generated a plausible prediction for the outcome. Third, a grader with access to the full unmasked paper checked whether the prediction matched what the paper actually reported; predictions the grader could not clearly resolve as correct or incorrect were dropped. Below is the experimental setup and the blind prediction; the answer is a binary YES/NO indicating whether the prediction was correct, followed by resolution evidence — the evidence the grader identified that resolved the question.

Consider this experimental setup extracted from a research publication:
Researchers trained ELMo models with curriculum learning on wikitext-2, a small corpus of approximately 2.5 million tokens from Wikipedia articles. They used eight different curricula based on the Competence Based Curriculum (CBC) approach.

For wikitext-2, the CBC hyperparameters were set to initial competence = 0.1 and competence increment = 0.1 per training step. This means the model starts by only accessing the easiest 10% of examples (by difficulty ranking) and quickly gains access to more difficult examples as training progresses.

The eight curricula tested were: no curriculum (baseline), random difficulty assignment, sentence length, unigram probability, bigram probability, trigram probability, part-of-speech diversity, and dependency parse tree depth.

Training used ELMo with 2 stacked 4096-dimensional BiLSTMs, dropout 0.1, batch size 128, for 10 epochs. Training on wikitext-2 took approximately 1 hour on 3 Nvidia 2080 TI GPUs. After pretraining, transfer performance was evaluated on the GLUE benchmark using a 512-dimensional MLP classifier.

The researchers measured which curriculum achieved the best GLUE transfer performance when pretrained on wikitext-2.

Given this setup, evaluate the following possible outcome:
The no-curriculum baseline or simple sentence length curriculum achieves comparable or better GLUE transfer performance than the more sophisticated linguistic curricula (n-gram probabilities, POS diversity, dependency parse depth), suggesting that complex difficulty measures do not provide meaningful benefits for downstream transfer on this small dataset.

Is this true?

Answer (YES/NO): YES